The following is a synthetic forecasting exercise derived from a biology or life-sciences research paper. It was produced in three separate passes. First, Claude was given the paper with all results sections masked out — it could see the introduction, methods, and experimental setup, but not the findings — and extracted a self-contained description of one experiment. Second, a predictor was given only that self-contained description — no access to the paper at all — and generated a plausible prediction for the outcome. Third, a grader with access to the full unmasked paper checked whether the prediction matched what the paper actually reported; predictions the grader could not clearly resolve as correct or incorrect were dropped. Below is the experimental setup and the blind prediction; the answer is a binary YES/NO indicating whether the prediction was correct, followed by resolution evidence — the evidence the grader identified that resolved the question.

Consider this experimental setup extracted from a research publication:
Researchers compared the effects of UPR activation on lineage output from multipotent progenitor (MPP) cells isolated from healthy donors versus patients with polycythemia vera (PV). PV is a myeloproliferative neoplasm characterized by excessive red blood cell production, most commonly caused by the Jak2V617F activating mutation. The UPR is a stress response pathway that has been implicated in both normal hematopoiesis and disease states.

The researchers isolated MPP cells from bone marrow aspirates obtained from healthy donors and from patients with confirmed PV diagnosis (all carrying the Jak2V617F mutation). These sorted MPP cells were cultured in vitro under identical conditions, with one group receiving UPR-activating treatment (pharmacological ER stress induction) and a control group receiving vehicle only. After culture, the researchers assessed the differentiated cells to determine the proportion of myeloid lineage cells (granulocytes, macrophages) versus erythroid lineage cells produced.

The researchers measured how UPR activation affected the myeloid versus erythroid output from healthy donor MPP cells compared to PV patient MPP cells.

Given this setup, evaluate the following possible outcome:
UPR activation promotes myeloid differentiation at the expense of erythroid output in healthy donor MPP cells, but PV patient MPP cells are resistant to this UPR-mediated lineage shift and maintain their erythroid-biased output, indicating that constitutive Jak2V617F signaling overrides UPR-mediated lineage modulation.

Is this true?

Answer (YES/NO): NO